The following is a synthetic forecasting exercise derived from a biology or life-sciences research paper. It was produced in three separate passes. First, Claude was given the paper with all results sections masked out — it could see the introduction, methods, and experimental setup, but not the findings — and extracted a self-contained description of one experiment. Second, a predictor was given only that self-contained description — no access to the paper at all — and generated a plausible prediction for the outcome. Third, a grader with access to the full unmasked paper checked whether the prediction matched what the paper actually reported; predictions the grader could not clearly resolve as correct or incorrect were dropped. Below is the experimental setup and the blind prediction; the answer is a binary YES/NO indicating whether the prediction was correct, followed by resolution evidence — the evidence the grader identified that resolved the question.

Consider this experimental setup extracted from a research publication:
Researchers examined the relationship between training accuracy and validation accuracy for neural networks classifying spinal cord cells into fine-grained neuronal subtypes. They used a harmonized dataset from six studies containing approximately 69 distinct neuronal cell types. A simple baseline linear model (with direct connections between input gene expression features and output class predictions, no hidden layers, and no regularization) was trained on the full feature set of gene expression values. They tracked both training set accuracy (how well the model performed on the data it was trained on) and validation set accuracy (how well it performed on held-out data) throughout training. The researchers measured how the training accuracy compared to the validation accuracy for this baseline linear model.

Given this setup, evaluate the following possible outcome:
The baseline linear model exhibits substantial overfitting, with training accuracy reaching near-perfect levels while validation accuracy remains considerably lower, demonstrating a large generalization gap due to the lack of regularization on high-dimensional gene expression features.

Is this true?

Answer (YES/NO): YES